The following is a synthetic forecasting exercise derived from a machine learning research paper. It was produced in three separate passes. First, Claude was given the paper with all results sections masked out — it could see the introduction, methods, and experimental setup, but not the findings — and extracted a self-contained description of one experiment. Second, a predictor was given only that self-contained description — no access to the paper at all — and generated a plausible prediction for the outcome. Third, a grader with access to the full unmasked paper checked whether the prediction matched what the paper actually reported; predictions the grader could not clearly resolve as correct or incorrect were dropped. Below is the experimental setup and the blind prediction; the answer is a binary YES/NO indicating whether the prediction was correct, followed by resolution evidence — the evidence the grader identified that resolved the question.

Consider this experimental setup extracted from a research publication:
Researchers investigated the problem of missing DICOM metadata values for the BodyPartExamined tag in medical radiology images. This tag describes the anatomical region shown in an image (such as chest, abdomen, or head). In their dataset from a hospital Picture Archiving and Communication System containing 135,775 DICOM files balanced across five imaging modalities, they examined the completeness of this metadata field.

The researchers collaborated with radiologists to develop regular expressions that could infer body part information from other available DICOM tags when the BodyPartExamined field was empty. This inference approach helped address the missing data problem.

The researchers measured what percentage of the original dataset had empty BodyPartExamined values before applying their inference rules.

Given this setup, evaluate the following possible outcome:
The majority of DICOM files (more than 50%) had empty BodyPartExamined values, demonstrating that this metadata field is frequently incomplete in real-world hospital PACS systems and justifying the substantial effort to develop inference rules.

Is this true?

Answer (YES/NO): YES